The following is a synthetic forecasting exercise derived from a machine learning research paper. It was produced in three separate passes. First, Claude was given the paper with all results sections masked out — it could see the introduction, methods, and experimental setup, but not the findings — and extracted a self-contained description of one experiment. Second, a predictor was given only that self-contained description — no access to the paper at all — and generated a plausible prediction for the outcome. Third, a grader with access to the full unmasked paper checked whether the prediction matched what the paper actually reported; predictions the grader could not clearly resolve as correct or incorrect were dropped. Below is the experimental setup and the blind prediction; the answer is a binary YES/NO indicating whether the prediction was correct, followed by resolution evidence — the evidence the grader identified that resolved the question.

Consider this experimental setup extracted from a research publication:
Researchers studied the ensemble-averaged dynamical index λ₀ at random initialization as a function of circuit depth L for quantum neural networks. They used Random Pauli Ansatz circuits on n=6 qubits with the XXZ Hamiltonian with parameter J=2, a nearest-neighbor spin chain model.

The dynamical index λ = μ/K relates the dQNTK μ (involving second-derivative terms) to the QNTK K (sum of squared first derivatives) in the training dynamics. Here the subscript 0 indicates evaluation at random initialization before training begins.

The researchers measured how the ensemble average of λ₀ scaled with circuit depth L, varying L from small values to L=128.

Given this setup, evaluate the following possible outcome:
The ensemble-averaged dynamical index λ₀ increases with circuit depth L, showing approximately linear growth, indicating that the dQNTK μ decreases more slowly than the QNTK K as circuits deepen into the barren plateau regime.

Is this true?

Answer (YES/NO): NO